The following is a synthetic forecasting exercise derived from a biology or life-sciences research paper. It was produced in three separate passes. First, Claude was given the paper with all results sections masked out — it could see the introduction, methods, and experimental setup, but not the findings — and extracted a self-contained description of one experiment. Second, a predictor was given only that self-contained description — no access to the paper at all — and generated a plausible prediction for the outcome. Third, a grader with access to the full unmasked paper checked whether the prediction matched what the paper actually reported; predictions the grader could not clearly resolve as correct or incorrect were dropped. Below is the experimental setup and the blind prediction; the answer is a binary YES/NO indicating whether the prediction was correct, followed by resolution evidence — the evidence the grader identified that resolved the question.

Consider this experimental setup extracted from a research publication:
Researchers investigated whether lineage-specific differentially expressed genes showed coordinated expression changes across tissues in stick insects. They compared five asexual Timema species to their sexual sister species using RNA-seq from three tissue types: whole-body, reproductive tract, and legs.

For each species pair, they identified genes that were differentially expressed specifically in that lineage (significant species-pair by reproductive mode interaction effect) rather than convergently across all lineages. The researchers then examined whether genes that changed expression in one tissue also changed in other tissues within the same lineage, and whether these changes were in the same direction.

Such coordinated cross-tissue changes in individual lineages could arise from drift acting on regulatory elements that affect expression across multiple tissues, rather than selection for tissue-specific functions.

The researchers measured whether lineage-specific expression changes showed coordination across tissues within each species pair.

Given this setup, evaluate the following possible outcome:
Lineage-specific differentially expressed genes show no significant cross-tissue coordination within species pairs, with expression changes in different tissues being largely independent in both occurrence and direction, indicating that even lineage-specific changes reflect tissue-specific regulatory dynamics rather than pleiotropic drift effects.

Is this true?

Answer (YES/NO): NO